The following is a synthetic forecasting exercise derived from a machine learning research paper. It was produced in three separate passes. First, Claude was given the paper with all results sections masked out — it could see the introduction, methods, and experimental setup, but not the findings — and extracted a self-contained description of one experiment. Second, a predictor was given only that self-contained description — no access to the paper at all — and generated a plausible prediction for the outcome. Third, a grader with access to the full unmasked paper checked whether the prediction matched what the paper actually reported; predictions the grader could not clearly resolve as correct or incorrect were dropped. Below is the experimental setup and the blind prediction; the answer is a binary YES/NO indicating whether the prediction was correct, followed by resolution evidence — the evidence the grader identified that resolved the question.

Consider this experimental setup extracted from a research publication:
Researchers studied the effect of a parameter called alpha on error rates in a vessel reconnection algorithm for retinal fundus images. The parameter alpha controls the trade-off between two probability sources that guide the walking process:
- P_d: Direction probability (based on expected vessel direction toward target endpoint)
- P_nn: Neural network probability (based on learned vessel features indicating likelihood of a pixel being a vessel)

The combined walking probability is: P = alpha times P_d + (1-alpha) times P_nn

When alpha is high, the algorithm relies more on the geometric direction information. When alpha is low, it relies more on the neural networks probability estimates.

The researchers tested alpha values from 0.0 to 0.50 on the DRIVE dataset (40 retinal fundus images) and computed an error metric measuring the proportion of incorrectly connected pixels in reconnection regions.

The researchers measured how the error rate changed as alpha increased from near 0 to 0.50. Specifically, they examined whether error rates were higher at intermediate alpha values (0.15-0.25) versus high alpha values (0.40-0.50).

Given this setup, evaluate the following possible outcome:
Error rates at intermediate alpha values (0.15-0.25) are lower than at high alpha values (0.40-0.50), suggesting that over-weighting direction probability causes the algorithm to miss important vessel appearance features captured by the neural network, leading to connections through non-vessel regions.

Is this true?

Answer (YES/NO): YES